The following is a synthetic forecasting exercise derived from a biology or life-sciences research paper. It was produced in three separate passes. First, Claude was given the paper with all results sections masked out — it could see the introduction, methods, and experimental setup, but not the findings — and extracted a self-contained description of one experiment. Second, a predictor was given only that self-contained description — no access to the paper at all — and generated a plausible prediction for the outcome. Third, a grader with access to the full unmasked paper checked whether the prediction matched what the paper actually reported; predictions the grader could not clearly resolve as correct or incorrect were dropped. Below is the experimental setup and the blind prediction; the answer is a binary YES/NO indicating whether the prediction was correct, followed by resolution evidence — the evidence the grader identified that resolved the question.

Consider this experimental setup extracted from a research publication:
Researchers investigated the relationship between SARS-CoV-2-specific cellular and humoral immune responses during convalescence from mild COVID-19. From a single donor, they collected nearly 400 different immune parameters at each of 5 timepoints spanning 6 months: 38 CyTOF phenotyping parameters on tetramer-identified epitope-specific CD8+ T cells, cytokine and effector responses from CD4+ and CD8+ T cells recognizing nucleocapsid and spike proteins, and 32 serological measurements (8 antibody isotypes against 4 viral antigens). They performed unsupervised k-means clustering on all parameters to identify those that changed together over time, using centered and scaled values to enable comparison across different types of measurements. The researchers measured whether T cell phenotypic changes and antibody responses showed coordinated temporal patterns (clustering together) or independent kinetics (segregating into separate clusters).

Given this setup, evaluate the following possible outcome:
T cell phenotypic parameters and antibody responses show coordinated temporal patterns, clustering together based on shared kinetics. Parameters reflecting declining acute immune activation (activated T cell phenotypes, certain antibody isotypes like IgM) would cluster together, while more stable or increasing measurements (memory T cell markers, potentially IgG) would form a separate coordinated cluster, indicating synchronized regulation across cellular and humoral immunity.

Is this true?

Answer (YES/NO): NO